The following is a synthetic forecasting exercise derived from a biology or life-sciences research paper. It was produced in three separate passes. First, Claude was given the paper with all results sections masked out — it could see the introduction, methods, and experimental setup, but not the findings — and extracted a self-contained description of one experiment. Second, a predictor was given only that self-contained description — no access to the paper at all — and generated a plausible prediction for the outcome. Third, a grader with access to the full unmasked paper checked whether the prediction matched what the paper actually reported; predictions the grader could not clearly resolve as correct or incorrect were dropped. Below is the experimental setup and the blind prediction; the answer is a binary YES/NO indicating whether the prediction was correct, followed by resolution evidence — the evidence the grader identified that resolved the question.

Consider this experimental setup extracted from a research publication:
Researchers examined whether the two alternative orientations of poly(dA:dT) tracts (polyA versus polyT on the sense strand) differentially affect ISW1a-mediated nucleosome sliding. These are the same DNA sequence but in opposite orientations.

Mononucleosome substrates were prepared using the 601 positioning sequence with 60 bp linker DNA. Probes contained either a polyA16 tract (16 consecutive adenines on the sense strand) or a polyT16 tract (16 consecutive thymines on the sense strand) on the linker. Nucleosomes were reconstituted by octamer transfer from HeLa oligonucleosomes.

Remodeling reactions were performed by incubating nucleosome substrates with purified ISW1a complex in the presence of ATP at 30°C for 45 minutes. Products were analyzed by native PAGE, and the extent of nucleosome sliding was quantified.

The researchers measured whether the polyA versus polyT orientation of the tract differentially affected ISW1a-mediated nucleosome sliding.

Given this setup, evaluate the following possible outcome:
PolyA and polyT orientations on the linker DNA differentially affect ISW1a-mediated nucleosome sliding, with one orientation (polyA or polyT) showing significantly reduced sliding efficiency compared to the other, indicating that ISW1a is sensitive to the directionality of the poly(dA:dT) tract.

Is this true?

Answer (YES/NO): YES